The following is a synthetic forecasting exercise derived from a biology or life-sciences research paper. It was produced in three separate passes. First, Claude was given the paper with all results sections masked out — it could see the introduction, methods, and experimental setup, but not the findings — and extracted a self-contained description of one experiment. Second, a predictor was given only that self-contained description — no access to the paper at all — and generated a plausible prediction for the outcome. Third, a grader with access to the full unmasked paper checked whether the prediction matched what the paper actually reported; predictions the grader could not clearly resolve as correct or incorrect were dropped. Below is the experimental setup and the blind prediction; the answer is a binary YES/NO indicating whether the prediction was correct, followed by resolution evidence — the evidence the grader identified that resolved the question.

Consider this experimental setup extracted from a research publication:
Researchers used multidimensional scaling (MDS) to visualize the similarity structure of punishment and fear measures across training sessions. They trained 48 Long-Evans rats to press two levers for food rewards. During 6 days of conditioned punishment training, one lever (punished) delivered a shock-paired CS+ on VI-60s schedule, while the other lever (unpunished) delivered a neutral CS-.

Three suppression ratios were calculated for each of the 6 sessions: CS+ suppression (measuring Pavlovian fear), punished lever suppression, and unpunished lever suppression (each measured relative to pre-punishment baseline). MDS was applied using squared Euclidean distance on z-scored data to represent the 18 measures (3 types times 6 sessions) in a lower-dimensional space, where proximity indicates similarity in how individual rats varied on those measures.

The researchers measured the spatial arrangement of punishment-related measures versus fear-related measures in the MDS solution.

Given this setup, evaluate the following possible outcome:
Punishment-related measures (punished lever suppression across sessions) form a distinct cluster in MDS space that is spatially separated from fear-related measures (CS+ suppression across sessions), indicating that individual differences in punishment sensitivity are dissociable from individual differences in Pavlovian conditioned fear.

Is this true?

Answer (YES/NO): YES